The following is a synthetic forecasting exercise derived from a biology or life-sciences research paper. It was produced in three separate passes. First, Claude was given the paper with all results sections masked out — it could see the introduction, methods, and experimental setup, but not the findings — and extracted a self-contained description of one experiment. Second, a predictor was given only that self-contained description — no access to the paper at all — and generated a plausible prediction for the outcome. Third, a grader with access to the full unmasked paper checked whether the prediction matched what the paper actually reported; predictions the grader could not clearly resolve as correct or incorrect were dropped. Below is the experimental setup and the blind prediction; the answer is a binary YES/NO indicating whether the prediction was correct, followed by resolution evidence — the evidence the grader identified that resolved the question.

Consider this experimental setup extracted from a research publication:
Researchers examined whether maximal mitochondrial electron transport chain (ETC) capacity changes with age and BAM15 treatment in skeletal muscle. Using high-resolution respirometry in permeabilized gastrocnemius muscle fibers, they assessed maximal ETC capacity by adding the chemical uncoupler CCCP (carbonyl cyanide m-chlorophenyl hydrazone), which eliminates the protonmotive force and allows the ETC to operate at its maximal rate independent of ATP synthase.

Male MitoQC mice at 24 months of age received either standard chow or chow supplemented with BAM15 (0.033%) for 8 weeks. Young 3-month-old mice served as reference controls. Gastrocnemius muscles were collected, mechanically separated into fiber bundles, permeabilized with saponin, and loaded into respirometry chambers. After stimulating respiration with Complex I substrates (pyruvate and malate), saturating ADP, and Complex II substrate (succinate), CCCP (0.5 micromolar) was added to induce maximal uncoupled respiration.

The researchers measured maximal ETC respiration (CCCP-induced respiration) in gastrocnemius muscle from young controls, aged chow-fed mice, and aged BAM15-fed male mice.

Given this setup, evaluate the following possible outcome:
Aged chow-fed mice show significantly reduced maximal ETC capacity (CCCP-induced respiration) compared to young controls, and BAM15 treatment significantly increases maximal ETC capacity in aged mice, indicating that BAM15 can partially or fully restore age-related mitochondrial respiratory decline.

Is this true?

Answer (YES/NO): YES